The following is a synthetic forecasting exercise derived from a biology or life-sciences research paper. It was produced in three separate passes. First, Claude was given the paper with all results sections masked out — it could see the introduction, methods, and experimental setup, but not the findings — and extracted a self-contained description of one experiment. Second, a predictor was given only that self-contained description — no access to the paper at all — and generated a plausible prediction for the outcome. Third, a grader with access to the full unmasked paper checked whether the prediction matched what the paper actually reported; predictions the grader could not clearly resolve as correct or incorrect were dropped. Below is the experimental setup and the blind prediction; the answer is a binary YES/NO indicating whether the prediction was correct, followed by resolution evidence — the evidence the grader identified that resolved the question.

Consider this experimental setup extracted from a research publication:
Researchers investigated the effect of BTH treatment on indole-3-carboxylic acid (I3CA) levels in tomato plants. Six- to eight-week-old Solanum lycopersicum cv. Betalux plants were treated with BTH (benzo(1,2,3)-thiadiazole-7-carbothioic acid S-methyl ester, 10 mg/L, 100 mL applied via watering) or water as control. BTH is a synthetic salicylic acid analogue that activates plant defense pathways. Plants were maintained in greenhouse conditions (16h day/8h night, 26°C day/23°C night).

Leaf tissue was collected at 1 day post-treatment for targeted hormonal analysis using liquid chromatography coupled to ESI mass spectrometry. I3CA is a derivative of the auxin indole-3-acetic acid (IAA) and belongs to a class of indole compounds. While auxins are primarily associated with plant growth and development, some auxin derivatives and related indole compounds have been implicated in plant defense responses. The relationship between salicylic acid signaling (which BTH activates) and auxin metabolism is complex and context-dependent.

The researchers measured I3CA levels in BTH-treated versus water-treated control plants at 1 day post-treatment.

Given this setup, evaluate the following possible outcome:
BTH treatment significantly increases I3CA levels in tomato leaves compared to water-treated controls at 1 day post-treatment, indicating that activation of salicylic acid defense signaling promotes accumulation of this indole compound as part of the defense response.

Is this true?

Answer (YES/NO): NO